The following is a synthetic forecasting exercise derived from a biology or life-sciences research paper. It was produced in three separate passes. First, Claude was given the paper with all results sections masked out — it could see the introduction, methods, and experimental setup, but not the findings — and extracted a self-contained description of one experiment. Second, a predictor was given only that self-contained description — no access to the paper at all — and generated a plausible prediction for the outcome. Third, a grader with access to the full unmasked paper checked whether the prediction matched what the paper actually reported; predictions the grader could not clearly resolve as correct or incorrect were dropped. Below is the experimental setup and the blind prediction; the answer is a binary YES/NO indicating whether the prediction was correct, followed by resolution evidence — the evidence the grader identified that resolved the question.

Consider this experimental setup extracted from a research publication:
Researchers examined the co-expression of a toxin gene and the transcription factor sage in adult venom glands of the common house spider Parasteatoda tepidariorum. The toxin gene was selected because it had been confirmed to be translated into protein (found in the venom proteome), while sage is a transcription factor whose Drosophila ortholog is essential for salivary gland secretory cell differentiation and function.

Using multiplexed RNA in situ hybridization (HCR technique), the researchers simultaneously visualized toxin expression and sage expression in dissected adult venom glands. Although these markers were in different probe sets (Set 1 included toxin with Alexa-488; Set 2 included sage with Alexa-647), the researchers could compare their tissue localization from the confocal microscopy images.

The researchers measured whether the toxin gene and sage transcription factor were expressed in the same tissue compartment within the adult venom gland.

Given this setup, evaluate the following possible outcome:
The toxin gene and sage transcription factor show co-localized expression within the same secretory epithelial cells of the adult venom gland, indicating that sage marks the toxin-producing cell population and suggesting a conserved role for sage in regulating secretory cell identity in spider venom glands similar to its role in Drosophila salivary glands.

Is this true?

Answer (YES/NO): YES